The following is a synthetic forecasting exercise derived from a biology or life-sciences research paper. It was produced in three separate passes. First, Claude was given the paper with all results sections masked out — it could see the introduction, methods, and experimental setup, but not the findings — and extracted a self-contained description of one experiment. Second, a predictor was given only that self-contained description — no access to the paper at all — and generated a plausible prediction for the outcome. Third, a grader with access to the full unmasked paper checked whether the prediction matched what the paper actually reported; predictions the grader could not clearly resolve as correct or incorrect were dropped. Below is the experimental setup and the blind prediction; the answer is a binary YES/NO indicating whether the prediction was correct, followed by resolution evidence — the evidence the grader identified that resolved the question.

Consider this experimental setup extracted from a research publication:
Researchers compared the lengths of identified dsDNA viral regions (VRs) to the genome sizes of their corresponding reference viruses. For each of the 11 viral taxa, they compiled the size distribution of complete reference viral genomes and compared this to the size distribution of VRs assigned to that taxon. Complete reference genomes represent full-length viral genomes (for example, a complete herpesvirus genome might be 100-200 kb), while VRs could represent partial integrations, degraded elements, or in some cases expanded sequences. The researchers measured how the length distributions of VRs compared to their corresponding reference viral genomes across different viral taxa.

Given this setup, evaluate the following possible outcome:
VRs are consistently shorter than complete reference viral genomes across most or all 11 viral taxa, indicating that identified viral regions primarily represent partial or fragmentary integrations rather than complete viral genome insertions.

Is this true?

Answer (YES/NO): YES